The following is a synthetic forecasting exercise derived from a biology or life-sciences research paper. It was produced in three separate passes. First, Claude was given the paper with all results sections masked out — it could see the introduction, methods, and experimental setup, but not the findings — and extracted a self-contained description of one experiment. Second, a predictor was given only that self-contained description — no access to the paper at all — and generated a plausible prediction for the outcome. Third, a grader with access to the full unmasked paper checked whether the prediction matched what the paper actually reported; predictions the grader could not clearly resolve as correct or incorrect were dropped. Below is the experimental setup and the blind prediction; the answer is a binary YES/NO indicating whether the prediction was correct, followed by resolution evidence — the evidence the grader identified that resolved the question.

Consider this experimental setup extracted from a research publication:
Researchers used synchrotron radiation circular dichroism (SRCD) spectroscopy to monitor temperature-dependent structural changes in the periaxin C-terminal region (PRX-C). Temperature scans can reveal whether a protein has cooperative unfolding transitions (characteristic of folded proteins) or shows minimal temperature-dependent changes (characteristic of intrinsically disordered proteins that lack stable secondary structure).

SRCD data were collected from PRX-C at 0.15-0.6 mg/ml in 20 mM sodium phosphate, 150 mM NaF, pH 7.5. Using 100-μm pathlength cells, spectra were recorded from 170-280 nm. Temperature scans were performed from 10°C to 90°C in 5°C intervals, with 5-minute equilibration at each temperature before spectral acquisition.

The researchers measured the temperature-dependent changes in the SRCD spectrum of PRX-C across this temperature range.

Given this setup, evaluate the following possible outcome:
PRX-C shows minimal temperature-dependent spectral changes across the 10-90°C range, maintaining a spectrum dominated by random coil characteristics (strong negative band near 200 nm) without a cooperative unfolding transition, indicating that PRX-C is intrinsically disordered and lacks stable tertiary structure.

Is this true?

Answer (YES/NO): YES